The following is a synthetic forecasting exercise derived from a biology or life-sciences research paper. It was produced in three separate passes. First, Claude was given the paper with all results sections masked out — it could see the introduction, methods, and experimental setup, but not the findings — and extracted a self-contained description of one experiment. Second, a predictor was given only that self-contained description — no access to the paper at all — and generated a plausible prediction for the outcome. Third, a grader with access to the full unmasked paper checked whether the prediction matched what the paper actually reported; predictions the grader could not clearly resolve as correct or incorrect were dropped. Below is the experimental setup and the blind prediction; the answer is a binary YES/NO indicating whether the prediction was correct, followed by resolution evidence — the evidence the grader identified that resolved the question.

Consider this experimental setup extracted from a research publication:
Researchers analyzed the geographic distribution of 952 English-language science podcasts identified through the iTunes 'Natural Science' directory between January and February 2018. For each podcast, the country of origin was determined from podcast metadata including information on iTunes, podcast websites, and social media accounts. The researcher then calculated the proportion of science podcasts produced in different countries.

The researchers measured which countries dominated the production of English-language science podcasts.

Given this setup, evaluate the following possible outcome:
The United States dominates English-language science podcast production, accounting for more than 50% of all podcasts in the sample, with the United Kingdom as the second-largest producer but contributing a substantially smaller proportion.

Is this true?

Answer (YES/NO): YES